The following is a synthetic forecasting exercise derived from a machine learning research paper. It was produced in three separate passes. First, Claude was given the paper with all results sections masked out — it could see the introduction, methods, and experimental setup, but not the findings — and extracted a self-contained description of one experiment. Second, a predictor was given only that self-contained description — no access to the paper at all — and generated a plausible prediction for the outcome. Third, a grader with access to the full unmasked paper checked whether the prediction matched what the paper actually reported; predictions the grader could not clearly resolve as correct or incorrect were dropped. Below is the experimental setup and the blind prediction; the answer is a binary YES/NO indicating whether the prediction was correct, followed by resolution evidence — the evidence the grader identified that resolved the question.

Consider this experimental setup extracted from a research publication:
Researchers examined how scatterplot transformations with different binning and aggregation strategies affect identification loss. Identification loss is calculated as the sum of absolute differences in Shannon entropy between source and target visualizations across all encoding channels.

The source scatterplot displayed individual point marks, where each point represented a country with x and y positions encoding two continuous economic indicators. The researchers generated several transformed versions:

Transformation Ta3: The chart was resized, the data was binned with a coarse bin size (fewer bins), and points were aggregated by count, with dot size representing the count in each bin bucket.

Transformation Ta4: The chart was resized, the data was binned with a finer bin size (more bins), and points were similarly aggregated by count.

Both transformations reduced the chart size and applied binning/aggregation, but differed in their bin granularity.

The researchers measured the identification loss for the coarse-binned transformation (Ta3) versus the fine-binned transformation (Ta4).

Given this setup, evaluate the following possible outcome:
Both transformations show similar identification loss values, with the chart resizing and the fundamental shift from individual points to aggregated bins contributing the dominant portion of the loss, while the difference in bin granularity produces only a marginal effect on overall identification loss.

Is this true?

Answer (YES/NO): NO